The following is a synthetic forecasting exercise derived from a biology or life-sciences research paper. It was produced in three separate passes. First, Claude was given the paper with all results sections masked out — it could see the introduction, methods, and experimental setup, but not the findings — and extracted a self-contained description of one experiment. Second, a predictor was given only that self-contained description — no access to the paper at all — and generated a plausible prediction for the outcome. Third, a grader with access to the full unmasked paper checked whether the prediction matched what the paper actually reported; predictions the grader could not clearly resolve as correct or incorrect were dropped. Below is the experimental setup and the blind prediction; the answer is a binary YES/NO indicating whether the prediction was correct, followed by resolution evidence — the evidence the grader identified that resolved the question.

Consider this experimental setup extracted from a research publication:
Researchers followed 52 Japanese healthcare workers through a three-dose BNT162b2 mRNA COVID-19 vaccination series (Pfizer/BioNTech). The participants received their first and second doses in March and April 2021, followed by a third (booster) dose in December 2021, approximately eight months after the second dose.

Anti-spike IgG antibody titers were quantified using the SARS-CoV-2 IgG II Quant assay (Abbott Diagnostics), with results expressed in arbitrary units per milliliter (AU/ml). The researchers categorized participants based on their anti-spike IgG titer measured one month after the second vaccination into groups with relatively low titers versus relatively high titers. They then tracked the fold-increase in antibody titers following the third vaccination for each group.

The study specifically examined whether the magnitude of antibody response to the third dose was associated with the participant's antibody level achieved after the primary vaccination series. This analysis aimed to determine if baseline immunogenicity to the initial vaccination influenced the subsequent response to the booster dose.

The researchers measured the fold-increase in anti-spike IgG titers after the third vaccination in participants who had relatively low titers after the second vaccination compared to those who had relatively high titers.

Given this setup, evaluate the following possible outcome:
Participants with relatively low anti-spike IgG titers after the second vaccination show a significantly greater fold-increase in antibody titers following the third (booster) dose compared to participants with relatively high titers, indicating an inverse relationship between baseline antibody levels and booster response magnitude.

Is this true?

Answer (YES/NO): YES